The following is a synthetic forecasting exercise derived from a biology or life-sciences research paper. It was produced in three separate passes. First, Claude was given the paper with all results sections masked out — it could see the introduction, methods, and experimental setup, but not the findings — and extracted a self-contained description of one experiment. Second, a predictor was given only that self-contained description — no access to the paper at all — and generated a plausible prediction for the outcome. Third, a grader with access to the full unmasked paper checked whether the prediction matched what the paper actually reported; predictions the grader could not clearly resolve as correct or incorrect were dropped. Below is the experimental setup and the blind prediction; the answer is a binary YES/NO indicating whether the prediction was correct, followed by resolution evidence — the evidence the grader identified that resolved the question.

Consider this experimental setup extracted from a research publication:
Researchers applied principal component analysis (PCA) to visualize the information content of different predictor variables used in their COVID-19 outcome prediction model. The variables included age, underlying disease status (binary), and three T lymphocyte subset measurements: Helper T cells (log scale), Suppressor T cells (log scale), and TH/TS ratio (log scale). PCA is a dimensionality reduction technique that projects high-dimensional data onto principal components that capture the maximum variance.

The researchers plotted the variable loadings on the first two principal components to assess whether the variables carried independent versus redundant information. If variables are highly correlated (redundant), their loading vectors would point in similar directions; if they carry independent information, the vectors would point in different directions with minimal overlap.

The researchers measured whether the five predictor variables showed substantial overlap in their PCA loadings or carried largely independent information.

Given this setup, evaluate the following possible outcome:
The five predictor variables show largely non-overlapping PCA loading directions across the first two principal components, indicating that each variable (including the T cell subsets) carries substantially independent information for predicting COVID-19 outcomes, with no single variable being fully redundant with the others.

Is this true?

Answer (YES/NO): YES